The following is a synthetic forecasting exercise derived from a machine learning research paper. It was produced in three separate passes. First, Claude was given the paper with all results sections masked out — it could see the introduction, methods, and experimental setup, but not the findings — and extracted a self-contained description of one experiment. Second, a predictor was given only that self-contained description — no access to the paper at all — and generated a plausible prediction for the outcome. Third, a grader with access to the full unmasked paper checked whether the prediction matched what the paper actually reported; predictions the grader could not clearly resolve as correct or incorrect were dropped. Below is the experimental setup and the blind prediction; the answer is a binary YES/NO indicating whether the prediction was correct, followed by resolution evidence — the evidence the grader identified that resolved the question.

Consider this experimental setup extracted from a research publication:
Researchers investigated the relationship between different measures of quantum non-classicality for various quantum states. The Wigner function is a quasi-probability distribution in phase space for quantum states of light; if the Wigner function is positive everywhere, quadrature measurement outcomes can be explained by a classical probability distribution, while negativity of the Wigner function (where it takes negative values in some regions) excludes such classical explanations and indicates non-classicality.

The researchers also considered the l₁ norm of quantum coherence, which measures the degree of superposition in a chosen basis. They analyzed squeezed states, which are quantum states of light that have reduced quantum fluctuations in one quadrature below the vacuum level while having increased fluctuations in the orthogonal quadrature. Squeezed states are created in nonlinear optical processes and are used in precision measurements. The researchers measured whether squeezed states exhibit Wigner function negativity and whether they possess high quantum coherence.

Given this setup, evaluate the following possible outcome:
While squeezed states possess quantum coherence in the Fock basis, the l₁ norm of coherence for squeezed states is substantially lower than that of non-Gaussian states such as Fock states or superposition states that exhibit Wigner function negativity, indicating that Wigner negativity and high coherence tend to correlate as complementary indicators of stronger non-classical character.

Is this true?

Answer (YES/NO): NO